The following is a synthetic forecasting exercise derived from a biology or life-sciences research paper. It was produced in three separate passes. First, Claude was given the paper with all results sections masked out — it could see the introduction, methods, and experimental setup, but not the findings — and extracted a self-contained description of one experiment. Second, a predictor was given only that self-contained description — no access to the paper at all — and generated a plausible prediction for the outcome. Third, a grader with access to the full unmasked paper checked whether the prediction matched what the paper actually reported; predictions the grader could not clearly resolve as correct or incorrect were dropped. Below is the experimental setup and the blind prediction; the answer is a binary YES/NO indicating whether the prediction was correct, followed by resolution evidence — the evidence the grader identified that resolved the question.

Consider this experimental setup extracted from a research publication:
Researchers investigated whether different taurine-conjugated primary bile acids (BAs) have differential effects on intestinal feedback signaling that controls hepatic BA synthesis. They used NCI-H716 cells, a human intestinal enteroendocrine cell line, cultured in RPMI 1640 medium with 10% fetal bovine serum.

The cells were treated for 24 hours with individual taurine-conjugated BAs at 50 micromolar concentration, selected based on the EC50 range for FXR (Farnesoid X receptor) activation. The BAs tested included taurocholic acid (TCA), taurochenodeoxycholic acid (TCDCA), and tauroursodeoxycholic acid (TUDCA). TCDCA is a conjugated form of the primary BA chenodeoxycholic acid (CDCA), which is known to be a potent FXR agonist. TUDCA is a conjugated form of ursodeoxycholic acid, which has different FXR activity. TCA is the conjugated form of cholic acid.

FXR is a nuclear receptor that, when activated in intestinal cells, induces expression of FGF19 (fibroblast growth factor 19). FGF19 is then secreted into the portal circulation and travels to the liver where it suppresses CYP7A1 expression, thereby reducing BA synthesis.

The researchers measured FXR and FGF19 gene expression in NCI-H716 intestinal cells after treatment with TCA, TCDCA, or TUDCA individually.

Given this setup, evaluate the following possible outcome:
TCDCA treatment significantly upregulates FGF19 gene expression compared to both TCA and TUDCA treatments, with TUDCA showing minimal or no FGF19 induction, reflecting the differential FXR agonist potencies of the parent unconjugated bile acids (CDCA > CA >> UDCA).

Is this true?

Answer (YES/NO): NO